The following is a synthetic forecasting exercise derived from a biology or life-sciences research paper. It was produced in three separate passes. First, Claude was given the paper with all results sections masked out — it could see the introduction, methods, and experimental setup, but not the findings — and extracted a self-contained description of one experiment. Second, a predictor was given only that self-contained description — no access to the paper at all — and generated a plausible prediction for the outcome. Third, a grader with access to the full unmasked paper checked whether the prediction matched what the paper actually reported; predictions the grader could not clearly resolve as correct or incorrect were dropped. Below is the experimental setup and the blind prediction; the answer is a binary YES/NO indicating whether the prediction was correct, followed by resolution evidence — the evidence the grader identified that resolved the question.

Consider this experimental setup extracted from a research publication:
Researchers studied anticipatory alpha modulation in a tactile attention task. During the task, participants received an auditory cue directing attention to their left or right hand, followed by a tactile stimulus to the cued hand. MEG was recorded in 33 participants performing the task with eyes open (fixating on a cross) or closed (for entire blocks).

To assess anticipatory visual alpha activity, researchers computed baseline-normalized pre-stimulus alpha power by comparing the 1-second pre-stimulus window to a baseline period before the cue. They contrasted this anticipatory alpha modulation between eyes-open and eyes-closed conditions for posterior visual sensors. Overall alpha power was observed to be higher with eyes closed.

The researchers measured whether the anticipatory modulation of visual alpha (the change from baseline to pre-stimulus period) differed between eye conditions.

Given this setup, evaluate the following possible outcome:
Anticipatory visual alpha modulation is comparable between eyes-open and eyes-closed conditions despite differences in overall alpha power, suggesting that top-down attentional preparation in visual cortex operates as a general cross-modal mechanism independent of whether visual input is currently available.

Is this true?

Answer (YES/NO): NO